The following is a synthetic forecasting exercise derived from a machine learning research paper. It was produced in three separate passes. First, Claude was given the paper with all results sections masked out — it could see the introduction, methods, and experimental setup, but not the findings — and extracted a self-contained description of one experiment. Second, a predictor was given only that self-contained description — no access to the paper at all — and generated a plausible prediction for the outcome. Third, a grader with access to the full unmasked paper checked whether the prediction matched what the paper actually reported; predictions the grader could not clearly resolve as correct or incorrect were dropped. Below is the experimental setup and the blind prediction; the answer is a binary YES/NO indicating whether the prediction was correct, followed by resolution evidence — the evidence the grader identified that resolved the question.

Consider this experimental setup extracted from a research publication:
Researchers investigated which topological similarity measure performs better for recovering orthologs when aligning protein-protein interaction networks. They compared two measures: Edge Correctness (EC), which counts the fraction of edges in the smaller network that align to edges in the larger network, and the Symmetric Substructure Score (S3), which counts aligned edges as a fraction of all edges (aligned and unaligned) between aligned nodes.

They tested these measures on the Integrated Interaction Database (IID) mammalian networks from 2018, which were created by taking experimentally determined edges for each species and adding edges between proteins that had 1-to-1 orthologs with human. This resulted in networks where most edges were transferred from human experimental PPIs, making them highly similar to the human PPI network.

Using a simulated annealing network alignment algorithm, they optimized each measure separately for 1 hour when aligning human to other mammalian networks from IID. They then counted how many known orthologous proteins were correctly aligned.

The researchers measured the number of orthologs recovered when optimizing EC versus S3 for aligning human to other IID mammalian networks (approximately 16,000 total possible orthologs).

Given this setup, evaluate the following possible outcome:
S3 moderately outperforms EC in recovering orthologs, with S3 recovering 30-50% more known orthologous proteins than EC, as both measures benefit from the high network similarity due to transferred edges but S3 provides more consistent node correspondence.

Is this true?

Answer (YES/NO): NO